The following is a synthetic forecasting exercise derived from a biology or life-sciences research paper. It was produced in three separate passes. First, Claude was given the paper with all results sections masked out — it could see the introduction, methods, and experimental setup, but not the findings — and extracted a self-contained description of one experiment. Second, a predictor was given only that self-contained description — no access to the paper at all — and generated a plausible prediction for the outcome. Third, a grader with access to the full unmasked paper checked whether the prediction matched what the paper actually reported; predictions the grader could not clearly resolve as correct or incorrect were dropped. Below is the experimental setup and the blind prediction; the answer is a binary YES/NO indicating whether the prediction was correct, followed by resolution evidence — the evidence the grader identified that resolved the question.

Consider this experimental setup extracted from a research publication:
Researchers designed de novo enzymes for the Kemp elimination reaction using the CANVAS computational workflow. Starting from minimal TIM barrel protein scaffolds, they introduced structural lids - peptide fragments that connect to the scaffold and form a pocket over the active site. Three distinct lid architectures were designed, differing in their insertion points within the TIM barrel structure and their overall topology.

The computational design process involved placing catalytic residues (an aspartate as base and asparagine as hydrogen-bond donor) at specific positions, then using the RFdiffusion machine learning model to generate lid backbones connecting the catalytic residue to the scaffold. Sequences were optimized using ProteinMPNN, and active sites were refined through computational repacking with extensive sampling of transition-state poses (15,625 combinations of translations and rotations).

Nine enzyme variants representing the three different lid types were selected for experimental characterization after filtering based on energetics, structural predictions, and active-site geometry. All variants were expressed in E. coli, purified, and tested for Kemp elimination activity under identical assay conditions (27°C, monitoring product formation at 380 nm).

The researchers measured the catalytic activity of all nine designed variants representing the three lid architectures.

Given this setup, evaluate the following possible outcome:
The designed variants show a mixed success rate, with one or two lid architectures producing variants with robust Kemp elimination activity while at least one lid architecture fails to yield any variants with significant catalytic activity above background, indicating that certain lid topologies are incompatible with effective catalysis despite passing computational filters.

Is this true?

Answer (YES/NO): YES